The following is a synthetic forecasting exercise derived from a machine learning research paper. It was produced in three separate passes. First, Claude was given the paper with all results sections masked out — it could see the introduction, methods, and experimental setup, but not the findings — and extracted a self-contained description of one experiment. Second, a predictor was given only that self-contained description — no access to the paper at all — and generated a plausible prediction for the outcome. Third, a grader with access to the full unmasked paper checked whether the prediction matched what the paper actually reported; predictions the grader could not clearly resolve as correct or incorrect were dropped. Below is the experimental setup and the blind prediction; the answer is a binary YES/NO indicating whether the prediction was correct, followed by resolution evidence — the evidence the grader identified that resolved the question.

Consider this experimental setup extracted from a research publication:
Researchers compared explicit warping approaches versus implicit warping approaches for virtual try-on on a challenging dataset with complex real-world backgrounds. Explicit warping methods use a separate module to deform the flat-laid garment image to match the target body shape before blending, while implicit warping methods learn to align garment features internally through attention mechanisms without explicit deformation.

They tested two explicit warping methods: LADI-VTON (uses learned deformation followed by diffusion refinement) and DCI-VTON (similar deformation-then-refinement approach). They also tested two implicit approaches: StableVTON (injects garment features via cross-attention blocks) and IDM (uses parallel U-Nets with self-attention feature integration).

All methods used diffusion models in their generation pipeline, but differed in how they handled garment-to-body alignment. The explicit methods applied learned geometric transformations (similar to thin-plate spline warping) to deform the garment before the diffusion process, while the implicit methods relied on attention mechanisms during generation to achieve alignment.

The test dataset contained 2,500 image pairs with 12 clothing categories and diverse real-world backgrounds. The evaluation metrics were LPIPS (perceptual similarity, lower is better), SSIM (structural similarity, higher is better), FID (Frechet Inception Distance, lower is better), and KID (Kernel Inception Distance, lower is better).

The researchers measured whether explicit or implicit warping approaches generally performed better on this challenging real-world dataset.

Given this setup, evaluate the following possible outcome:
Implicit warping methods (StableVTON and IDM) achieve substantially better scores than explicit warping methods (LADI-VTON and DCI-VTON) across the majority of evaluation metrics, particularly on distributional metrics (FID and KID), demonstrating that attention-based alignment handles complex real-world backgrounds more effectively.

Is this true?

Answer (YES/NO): NO